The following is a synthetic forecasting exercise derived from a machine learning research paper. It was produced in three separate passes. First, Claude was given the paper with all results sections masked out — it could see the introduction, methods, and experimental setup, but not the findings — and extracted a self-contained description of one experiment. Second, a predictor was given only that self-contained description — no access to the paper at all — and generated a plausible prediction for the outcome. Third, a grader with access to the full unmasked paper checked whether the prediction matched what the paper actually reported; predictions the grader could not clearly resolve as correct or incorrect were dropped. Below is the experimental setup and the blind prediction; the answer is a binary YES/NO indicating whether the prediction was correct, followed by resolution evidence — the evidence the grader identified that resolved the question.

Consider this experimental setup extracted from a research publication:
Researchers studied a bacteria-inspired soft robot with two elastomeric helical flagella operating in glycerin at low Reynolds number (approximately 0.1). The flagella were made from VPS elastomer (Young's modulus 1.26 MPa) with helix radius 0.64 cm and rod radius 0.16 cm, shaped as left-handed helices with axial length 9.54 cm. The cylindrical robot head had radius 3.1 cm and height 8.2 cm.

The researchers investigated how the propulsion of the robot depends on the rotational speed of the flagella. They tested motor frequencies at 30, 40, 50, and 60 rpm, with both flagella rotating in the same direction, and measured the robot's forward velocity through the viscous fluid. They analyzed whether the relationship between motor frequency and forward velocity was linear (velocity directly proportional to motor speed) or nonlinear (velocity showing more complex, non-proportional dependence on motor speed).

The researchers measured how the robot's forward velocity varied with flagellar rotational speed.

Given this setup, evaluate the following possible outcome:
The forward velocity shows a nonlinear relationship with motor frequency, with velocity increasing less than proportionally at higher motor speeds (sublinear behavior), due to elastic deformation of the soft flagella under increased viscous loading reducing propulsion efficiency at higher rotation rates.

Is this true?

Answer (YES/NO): NO